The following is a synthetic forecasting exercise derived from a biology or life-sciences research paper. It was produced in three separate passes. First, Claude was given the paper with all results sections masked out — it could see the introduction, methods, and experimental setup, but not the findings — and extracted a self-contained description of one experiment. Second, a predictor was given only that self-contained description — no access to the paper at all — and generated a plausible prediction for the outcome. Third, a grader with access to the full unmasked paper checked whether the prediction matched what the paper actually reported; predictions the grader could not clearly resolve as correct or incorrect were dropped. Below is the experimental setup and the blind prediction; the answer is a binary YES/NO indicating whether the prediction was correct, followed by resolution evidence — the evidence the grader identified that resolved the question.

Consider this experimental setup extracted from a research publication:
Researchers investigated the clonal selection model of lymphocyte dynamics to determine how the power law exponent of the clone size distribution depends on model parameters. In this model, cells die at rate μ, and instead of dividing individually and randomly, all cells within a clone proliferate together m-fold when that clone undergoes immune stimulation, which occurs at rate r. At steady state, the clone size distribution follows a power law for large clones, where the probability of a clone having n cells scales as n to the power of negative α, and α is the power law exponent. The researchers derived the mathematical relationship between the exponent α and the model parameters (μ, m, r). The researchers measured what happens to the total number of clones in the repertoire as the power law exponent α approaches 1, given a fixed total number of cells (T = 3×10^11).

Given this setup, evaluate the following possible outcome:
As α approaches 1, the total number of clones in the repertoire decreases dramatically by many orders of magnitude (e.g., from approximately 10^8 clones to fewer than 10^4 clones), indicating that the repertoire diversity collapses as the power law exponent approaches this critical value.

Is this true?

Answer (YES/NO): YES